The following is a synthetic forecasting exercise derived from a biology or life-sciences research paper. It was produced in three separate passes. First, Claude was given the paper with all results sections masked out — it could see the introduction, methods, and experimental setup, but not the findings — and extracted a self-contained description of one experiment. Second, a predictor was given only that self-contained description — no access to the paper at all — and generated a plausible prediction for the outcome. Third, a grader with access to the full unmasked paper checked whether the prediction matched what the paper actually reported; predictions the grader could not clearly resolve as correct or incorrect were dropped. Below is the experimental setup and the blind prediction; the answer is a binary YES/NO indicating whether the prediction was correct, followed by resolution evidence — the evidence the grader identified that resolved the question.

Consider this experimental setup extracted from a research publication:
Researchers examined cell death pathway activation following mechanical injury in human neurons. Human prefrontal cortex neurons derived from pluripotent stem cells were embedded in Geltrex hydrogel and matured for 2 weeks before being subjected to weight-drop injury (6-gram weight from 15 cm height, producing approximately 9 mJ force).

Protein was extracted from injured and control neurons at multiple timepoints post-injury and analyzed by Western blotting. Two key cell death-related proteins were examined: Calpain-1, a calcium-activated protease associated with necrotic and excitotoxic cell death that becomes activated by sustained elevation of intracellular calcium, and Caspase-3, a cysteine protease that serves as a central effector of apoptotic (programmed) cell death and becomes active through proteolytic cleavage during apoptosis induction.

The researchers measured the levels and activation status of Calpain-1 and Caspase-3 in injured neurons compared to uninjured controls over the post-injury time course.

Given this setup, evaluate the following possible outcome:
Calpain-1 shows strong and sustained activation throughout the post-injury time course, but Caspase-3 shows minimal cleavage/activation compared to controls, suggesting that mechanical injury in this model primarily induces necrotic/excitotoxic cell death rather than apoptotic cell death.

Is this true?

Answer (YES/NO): NO